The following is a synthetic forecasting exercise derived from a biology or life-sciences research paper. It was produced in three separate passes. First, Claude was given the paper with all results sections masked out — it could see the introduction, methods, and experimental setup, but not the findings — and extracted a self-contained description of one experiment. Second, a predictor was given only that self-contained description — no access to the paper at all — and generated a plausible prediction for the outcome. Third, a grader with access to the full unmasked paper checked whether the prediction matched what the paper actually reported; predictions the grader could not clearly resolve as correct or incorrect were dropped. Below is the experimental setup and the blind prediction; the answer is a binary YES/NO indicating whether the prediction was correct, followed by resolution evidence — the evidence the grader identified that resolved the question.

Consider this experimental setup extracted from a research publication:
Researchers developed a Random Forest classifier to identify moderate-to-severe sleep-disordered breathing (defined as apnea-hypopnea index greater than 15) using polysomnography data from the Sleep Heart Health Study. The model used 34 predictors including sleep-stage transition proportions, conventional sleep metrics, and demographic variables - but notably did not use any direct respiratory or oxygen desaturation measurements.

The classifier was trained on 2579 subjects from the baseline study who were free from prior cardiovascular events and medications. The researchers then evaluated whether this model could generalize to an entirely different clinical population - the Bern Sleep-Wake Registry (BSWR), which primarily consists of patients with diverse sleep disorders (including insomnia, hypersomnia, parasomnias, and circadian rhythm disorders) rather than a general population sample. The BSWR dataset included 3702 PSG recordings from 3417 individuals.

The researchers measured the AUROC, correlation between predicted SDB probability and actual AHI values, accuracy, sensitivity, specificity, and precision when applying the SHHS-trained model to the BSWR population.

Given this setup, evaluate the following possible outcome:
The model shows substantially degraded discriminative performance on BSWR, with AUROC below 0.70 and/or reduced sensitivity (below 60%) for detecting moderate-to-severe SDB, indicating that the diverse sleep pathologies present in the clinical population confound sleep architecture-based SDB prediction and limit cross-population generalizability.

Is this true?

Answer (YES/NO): NO